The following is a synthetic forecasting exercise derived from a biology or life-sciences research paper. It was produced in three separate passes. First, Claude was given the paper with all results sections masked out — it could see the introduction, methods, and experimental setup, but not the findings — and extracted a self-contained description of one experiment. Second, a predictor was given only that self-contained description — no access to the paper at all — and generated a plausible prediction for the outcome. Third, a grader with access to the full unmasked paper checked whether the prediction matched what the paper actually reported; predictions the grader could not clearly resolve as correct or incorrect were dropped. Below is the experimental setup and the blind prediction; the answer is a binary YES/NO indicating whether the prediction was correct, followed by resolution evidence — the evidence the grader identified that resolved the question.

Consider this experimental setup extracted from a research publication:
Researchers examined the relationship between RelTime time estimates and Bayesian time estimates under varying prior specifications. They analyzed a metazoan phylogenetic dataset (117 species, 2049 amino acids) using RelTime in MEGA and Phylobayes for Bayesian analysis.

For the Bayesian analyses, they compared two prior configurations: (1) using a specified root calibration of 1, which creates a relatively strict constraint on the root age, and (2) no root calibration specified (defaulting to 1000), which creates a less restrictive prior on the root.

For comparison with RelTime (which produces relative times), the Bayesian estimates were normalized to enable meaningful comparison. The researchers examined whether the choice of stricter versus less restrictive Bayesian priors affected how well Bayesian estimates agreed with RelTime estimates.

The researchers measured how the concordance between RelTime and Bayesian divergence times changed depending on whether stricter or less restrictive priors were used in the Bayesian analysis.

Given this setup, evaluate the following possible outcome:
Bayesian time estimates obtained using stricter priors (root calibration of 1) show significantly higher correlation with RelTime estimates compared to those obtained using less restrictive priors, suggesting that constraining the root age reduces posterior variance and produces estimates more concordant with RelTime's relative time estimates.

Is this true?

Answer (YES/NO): NO